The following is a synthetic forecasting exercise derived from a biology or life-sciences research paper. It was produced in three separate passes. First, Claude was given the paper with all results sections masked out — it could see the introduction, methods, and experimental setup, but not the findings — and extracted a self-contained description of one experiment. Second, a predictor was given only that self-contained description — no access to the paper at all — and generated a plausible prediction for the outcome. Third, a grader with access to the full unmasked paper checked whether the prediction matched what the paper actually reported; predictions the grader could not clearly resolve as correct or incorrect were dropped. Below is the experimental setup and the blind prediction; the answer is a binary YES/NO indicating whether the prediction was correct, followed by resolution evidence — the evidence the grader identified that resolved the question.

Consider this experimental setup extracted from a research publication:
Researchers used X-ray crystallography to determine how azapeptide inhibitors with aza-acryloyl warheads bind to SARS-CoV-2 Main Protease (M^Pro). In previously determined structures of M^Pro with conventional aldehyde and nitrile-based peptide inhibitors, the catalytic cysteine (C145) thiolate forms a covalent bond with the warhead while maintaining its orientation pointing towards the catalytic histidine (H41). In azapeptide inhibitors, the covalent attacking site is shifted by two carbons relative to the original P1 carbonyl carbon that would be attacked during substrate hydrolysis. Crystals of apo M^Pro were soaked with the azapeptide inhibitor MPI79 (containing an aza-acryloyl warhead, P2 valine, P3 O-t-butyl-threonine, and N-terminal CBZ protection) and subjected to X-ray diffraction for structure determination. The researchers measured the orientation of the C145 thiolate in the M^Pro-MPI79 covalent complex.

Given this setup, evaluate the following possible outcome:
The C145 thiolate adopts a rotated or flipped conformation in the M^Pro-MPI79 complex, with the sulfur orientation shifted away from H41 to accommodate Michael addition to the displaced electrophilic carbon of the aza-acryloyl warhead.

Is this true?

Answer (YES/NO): YES